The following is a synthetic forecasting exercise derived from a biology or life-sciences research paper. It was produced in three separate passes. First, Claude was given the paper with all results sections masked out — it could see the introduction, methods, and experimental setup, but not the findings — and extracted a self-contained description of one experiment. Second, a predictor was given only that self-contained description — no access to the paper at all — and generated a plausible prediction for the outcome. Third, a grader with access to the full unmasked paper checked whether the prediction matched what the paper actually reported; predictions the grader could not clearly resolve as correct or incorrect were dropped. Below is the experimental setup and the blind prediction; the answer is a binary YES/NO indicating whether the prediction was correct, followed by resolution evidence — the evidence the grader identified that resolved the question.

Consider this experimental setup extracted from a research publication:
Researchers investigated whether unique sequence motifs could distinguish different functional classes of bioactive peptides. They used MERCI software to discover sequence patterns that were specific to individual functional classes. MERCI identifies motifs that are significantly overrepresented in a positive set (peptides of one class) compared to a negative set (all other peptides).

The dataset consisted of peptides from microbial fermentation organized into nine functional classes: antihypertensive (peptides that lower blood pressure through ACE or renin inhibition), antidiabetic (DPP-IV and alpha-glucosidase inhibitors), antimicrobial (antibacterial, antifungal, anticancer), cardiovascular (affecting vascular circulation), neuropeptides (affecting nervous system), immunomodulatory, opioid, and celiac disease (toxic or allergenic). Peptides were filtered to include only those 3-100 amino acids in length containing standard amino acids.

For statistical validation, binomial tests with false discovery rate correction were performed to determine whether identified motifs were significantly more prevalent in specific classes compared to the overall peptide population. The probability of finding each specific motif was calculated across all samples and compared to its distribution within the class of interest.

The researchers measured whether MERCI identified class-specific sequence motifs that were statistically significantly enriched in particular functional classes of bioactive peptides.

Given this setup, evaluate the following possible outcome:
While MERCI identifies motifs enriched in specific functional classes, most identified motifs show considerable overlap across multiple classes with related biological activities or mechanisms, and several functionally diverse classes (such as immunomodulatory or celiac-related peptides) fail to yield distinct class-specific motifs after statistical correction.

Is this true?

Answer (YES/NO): NO